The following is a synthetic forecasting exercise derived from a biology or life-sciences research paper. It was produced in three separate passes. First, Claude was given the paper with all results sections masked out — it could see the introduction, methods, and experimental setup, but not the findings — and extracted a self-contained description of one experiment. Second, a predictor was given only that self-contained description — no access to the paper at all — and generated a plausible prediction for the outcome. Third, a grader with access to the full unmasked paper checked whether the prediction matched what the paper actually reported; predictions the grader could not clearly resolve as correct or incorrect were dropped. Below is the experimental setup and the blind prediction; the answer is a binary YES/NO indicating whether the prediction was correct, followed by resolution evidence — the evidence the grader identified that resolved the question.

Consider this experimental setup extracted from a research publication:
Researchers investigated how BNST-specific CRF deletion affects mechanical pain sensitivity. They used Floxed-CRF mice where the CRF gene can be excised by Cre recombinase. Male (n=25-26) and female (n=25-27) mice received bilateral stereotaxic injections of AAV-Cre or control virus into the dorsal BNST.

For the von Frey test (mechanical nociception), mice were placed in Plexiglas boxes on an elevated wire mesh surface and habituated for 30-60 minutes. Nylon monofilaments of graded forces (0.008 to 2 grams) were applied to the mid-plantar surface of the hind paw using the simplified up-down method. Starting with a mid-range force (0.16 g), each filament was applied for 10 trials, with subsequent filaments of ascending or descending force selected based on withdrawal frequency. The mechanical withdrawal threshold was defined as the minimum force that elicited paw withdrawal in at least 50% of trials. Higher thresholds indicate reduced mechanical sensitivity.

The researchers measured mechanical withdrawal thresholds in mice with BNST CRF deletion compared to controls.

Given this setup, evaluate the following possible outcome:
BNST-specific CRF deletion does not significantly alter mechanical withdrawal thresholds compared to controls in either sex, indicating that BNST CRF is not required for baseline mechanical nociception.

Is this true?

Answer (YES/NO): NO